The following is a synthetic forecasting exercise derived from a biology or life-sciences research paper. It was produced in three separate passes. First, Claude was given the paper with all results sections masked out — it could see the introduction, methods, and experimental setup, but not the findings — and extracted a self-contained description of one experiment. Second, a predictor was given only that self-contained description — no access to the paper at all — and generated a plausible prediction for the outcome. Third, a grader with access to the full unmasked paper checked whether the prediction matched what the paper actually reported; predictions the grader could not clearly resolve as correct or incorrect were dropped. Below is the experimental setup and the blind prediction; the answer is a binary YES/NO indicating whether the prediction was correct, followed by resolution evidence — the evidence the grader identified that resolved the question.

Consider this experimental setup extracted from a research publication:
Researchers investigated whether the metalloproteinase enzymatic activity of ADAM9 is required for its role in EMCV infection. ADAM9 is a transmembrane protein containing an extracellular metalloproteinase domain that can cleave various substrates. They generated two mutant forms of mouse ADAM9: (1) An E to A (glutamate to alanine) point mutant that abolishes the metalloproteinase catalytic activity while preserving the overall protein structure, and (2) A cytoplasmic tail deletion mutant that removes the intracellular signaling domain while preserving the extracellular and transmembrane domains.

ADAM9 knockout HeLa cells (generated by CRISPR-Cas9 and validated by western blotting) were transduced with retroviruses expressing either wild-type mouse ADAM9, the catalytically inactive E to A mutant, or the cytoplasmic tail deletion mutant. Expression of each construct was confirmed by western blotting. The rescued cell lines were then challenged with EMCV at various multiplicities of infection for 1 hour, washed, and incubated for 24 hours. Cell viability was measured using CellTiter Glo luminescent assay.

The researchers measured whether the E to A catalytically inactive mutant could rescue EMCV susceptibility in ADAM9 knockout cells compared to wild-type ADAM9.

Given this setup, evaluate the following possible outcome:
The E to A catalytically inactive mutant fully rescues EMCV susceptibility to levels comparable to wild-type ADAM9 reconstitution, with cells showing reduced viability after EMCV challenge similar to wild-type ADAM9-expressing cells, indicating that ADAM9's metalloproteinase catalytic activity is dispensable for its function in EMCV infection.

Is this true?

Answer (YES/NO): YES